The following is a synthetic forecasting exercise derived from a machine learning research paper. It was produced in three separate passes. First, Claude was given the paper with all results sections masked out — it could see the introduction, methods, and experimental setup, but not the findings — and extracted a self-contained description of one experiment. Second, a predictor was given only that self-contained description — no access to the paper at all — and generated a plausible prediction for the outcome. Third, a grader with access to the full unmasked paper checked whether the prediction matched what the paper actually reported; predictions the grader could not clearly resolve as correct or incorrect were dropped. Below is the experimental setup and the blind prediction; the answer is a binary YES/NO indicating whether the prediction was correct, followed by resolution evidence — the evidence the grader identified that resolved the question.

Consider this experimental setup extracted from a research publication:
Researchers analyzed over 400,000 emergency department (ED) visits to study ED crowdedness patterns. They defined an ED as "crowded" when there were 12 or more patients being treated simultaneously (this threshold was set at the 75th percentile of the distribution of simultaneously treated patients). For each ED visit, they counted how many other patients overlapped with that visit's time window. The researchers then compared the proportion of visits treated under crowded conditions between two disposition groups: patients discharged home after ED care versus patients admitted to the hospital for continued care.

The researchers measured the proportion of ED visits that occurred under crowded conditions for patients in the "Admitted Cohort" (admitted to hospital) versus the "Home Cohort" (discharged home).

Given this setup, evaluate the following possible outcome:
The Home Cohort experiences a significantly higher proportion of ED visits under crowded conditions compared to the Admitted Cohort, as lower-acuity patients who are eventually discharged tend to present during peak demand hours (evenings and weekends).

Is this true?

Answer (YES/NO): NO